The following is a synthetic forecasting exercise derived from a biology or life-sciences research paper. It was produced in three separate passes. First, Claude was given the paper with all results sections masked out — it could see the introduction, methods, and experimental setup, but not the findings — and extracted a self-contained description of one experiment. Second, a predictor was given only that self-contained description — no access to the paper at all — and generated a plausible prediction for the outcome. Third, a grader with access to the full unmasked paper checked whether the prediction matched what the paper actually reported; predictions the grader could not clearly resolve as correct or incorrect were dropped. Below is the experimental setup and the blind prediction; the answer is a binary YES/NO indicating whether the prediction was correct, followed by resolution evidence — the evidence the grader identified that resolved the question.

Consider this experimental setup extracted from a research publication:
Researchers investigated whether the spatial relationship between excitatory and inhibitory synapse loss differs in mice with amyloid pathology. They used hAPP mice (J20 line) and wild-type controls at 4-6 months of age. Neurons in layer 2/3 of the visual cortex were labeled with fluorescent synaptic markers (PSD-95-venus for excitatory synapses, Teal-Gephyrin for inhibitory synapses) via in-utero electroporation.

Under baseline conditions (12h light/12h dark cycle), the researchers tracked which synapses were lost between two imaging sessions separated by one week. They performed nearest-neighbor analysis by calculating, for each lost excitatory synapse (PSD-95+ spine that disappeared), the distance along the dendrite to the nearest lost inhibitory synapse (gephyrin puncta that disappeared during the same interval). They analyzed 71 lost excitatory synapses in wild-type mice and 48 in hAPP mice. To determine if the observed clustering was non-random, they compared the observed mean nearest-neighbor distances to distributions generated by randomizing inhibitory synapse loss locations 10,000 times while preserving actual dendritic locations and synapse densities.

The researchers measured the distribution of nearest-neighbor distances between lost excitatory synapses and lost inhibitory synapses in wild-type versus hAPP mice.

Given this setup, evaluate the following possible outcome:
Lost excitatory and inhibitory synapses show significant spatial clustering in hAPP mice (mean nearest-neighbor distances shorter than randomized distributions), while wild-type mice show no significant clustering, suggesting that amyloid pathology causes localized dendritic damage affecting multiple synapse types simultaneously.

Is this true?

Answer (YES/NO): NO